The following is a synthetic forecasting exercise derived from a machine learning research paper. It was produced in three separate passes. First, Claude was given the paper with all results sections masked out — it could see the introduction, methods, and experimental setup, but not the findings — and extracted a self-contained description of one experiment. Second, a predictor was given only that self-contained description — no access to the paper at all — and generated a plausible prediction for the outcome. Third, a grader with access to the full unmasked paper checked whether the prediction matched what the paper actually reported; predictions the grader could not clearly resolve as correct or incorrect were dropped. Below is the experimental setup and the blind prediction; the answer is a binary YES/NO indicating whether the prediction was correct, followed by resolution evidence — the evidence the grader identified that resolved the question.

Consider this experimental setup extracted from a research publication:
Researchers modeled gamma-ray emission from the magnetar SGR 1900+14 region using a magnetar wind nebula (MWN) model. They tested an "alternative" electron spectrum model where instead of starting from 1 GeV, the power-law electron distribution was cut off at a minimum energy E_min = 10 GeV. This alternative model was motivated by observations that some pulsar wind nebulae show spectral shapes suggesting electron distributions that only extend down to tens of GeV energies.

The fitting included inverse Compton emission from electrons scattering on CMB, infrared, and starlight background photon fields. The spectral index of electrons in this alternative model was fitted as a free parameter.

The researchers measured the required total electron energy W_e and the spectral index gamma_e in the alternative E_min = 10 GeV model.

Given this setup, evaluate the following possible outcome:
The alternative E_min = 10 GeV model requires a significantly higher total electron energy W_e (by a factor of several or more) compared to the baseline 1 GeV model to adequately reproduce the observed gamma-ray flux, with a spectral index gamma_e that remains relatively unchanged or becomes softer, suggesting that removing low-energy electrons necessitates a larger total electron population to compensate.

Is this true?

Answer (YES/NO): NO